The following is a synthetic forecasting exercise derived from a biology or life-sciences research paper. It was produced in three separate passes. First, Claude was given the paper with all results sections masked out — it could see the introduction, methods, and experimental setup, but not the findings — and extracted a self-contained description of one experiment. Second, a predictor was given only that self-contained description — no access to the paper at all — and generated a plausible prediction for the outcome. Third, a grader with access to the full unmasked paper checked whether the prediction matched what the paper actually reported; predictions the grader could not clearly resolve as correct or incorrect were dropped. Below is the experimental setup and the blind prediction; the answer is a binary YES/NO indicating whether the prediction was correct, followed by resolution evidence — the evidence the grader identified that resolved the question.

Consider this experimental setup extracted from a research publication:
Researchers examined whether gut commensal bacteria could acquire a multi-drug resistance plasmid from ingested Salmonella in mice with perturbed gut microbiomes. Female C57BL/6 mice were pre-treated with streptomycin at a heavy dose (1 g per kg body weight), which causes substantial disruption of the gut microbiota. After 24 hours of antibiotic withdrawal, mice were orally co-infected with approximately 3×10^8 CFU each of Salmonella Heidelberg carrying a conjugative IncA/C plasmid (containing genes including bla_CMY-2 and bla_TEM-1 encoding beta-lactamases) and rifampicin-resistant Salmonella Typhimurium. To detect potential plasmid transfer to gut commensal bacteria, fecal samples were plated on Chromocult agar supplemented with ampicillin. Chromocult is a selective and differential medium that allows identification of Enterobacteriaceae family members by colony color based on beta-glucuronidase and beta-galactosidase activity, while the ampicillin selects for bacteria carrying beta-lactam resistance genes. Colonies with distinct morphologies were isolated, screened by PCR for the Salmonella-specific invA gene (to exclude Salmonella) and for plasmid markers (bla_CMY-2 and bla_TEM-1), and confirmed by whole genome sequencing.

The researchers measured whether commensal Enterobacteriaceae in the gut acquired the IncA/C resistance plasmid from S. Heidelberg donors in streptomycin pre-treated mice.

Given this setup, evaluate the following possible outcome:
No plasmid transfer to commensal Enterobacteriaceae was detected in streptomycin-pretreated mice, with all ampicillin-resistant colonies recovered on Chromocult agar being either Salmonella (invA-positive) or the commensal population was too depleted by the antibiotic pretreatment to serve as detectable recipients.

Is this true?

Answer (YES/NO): NO